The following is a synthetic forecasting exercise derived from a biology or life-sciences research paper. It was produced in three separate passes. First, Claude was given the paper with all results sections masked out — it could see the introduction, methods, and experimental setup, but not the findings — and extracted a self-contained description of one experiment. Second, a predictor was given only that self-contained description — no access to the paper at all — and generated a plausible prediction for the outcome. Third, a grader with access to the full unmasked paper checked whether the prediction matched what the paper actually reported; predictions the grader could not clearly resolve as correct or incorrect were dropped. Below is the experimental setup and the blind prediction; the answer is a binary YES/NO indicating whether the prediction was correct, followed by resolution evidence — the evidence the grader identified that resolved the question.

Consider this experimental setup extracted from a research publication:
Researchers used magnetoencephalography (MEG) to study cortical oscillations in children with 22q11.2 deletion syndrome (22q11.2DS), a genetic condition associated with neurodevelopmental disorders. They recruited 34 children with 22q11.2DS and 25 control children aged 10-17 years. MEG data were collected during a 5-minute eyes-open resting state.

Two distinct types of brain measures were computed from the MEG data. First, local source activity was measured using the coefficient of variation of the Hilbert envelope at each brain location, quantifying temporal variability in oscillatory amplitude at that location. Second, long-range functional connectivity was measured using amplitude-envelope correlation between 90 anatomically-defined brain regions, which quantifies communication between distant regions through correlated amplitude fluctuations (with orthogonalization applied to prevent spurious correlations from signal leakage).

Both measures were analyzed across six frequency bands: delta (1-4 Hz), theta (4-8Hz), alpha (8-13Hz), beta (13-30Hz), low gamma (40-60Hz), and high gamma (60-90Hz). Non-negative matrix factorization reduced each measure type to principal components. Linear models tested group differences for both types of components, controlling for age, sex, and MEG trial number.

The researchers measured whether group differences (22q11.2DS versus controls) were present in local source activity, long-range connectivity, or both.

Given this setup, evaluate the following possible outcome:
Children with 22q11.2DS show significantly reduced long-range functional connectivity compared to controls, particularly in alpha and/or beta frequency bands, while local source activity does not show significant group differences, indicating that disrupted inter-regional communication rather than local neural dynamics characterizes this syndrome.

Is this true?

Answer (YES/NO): NO